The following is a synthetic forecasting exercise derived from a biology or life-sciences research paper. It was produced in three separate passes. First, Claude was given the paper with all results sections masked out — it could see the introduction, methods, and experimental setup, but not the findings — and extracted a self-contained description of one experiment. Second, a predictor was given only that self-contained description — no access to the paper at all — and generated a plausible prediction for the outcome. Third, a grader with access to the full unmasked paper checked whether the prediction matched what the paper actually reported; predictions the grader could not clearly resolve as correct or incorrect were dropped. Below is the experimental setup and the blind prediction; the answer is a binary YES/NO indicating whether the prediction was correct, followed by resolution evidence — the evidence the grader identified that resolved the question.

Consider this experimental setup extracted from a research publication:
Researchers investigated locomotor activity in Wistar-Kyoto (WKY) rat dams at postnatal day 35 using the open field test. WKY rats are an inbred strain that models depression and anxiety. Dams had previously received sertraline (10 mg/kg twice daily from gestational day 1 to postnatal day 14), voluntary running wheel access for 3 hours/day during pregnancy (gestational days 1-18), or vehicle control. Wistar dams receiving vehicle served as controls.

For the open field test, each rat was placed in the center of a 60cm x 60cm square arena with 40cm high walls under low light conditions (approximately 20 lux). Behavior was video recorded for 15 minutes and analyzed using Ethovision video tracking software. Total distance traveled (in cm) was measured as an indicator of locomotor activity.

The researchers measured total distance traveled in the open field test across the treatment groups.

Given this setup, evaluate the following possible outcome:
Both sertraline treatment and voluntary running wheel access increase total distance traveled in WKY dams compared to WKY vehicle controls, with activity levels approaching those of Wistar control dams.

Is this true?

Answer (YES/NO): NO